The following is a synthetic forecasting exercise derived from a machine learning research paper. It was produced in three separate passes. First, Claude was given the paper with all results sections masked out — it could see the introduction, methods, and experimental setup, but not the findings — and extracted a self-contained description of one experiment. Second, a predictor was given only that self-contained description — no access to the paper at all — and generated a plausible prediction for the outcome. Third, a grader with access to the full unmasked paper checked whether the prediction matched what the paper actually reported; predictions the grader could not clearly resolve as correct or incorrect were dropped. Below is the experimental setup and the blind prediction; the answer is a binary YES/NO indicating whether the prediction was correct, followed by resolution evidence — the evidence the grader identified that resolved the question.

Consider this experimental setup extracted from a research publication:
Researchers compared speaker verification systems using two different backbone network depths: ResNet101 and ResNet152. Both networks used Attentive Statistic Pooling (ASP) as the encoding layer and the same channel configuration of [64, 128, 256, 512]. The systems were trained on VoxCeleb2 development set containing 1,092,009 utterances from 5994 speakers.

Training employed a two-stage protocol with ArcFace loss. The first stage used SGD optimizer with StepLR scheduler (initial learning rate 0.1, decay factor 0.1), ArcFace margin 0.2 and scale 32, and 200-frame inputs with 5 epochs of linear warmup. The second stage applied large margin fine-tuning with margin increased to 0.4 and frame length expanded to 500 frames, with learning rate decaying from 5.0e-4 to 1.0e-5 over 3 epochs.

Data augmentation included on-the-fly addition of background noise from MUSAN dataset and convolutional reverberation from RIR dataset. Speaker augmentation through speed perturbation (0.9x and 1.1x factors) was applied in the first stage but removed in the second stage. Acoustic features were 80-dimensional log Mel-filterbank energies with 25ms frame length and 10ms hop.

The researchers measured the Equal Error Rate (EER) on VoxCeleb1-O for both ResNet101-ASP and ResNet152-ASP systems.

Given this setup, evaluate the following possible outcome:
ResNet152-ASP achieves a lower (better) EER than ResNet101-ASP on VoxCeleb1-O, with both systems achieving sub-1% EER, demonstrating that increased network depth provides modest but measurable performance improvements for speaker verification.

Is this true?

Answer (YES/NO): NO